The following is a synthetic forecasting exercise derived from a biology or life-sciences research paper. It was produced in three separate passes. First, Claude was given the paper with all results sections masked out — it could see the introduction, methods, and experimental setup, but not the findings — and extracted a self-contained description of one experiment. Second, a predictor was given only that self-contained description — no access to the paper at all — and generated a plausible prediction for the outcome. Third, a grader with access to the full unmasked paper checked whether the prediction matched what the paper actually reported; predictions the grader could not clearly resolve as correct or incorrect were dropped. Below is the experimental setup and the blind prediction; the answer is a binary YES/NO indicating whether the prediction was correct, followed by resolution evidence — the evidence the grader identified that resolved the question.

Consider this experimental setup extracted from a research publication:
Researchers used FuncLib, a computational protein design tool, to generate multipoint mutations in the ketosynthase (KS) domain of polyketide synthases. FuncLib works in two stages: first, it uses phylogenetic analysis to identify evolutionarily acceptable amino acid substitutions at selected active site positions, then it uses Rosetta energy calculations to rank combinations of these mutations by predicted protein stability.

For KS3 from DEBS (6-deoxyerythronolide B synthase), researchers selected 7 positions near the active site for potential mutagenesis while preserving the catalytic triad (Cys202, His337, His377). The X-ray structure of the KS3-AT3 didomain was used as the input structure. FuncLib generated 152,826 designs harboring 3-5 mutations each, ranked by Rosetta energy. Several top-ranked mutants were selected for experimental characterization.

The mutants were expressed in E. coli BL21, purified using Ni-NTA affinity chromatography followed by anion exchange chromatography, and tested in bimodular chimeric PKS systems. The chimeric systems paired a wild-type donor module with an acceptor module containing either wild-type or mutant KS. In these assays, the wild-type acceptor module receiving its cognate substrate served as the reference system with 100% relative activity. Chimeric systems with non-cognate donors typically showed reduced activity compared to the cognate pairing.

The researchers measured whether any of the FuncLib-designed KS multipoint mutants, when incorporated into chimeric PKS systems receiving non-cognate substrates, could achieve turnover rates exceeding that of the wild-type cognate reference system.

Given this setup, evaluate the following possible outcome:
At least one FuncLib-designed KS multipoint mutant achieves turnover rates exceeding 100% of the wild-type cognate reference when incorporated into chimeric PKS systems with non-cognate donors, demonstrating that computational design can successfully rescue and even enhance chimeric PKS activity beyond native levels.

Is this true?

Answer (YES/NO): YES